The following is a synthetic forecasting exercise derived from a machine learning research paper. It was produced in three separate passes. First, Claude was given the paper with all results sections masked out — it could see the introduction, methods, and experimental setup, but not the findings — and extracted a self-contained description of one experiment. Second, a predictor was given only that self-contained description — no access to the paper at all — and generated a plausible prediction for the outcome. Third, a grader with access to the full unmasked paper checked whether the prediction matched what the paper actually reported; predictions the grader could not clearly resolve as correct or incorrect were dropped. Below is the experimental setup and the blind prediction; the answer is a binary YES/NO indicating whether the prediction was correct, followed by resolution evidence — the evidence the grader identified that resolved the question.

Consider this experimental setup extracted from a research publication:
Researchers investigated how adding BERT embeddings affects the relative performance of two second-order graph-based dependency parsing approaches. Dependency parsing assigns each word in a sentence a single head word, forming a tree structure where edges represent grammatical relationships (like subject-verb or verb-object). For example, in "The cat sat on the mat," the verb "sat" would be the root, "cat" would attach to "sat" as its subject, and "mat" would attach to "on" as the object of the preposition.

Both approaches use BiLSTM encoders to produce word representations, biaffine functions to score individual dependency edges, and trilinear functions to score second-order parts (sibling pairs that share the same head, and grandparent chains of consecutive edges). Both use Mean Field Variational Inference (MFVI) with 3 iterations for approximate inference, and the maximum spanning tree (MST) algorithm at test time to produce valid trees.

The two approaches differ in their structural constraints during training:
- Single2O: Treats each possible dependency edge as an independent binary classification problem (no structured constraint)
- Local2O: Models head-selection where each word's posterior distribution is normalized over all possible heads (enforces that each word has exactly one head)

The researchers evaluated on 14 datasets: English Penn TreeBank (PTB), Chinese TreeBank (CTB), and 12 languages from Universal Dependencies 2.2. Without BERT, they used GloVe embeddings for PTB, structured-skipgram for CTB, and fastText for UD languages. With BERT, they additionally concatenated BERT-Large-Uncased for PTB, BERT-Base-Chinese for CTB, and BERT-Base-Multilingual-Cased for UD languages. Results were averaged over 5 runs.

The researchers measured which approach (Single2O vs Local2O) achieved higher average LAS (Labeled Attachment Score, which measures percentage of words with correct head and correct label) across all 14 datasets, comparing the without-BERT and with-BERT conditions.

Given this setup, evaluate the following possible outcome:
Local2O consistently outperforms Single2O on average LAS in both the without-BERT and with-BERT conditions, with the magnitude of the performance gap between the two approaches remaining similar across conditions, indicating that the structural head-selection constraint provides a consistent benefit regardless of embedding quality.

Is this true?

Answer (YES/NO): NO